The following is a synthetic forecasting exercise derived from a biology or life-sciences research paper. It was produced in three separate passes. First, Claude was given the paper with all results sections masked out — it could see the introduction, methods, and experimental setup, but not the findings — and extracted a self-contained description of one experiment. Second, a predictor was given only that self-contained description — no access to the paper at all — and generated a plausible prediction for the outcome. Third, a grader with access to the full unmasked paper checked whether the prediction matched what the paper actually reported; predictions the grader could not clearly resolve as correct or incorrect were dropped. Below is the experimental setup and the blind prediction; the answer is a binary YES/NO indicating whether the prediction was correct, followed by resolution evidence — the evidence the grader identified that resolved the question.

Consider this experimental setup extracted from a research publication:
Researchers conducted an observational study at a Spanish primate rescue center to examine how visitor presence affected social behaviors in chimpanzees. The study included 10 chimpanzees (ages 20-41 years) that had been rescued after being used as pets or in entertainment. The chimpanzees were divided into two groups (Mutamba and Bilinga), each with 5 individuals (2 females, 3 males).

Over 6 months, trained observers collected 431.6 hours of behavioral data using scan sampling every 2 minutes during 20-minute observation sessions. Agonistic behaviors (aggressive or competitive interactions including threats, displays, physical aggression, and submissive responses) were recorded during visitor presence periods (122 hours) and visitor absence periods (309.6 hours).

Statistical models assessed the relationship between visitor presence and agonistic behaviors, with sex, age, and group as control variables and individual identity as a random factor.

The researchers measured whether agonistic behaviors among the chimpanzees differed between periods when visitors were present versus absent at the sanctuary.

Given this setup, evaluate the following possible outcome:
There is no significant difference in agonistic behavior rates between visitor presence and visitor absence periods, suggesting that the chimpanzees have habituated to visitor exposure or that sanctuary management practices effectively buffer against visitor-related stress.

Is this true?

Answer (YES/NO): YES